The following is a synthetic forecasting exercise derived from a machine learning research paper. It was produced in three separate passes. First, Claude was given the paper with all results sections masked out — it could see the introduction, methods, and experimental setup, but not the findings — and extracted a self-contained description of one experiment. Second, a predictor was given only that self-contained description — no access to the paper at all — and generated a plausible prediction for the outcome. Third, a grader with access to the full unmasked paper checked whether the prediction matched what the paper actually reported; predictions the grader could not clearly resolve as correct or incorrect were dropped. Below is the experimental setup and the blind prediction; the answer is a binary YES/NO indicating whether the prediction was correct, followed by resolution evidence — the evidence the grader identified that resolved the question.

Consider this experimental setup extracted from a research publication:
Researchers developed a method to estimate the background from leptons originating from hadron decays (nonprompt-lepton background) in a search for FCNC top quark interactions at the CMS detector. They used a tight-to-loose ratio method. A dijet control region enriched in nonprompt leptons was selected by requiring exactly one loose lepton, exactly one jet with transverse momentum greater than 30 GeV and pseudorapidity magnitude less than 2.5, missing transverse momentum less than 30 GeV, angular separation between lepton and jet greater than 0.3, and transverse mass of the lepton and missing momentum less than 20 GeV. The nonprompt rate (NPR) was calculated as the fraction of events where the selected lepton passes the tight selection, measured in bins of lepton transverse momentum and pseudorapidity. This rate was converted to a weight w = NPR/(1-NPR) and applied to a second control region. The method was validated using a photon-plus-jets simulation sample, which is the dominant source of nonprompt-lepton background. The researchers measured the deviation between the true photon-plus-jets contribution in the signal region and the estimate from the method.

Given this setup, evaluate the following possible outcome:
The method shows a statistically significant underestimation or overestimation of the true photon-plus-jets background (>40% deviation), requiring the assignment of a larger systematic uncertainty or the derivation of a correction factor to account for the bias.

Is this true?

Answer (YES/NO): NO